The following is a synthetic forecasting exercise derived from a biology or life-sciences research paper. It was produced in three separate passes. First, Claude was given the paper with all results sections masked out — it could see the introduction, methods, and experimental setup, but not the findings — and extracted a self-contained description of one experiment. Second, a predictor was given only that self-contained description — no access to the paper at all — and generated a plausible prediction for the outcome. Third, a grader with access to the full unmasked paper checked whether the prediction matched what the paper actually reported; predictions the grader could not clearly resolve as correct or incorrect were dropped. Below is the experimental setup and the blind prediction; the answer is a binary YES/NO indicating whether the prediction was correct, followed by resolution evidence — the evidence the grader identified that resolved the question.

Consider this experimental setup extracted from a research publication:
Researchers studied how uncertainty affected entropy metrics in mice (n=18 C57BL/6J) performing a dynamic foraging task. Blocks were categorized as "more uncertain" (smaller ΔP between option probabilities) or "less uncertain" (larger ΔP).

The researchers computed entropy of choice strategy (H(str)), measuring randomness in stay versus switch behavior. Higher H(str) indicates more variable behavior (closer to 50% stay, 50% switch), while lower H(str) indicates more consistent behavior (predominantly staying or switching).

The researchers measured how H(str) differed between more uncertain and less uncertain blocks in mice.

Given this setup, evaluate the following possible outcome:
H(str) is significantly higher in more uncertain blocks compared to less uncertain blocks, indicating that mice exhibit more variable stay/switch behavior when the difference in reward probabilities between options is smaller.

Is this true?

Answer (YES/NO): YES